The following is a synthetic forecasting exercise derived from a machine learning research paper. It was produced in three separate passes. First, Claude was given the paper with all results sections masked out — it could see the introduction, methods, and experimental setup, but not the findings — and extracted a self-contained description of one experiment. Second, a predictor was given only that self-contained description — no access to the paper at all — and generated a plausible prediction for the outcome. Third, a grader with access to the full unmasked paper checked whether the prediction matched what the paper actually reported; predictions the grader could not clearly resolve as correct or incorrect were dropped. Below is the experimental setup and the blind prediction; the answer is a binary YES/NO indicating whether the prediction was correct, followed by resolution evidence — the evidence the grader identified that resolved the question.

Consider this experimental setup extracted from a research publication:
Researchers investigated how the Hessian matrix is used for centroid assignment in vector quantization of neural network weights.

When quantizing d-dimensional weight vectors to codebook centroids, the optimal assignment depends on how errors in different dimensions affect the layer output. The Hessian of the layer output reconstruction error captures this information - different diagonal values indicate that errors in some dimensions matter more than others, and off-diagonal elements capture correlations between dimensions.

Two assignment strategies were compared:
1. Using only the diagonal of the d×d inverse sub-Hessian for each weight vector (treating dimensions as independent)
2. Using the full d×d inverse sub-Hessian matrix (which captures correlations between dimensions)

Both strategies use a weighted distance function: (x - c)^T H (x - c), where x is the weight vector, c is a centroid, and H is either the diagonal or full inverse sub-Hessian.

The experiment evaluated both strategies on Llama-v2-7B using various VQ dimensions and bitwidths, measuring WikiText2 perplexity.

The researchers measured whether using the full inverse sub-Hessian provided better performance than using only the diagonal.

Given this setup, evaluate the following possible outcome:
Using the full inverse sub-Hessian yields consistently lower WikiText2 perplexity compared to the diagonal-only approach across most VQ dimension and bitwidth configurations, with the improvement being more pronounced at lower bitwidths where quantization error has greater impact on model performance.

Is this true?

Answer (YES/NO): NO